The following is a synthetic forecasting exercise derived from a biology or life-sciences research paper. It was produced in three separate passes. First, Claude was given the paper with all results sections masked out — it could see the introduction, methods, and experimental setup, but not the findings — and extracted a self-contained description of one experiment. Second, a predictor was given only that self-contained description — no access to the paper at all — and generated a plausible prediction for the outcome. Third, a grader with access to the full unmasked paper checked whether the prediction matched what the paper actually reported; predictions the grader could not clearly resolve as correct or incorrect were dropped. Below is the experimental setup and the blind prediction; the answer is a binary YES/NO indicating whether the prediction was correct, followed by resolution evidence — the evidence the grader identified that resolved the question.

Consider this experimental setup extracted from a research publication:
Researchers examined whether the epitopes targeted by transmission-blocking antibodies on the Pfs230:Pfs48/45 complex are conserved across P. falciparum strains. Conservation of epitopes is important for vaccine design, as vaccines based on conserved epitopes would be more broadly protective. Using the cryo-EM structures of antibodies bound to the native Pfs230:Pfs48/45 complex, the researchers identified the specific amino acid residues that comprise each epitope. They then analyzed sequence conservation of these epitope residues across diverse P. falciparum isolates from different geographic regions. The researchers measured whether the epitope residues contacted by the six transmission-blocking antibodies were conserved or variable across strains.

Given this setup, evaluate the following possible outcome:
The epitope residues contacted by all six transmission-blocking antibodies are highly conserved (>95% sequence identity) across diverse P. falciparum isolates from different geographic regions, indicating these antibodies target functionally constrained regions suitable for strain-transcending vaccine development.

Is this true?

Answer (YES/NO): NO